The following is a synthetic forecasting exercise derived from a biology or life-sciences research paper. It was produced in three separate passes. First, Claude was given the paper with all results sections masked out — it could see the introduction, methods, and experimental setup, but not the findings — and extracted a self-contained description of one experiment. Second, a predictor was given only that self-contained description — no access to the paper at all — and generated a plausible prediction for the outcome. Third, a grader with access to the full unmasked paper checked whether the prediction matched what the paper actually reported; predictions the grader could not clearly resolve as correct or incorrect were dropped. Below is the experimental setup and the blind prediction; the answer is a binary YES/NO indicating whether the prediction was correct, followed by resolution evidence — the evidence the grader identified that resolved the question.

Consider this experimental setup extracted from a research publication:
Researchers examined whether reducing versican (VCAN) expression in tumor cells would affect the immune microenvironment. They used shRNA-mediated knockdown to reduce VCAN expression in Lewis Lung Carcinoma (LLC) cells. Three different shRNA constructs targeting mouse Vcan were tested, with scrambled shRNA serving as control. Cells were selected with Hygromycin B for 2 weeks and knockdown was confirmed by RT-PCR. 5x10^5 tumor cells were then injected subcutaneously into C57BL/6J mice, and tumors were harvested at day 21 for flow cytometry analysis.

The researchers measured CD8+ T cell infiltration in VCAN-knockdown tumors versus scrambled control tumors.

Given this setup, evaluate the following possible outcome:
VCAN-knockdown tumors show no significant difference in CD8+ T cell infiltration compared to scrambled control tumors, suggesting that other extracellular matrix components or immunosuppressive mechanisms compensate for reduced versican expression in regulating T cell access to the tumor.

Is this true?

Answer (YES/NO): NO